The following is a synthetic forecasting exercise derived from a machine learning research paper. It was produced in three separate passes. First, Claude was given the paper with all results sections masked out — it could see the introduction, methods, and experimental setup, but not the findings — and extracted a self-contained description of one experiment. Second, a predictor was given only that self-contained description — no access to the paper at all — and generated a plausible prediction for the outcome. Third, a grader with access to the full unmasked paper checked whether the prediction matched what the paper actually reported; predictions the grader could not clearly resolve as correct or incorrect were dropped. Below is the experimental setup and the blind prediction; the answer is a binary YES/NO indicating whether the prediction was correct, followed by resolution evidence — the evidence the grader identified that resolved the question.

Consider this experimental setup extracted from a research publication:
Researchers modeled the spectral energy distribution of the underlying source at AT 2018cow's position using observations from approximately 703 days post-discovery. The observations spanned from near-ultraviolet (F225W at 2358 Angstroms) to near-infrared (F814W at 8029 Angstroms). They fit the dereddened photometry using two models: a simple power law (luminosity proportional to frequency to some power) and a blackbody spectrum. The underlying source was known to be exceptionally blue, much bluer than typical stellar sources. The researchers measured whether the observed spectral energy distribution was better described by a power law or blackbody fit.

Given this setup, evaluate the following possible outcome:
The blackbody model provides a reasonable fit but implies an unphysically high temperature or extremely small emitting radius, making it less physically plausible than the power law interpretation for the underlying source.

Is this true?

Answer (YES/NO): NO